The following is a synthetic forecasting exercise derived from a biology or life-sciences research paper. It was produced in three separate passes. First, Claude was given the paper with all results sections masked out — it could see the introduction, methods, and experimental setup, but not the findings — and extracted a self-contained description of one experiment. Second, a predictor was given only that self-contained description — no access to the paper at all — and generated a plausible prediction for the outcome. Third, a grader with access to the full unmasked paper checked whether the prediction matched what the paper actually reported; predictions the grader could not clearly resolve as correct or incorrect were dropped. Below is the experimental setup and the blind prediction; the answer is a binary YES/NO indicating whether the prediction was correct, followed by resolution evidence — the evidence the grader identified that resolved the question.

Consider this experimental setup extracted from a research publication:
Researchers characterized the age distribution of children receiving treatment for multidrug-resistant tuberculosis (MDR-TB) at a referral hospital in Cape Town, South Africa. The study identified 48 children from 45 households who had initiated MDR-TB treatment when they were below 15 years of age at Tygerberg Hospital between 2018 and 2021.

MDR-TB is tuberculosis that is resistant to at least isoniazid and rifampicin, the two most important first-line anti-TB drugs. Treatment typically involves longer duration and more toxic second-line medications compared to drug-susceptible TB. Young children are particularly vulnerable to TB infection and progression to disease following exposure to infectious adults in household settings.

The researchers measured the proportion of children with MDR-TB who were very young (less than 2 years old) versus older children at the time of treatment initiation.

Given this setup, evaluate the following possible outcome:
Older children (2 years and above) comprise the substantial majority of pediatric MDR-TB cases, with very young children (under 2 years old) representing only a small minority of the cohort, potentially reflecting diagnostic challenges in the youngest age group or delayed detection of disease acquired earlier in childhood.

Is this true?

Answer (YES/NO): NO